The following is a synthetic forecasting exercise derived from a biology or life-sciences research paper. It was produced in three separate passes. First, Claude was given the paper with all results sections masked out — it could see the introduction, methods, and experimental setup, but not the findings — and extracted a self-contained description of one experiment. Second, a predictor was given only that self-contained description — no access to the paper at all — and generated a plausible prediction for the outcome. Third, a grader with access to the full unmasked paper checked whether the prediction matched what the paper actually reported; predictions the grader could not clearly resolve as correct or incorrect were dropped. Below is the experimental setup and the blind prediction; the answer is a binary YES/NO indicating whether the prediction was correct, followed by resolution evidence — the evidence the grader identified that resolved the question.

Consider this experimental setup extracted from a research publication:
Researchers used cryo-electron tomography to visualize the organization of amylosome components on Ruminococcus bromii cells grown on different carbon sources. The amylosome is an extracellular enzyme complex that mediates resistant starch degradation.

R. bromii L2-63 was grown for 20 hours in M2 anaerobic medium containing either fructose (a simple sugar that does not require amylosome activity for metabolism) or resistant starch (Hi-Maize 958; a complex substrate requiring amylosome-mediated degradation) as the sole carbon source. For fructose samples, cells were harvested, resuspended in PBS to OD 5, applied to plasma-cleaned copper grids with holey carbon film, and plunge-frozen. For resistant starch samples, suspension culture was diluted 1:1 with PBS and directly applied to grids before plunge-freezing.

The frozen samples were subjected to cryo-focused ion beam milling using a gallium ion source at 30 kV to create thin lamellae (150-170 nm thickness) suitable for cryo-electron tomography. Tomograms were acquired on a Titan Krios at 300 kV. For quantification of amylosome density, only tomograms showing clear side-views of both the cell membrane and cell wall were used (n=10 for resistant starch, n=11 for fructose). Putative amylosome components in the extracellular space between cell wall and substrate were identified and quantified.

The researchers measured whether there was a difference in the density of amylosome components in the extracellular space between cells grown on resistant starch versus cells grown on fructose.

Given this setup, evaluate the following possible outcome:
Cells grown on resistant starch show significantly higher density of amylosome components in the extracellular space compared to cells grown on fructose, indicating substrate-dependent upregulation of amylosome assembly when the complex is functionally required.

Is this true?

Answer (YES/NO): NO